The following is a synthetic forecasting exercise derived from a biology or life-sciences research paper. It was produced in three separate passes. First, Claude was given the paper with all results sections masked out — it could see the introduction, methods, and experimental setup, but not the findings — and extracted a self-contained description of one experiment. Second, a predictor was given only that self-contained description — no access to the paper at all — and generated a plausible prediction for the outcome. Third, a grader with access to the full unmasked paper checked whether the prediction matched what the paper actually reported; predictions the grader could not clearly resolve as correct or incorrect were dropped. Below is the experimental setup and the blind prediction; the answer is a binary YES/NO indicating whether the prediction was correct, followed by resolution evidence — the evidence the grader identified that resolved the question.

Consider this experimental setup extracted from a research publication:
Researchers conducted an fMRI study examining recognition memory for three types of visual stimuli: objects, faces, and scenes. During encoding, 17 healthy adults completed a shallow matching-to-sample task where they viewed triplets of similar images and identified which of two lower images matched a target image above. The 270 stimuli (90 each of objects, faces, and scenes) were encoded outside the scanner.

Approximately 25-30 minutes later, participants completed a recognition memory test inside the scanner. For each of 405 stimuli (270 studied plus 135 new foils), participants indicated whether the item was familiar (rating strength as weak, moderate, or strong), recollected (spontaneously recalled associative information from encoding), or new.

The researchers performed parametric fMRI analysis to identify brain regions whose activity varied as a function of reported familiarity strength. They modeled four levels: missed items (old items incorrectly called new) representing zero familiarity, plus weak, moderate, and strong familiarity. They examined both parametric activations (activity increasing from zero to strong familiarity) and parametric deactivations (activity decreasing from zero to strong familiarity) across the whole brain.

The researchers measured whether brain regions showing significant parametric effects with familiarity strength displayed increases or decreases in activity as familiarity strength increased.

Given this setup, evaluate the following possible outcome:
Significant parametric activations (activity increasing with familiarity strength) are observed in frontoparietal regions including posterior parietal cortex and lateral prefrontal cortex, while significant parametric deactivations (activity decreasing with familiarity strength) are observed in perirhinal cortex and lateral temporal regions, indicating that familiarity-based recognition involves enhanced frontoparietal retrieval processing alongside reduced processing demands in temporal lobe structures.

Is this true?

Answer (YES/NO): NO